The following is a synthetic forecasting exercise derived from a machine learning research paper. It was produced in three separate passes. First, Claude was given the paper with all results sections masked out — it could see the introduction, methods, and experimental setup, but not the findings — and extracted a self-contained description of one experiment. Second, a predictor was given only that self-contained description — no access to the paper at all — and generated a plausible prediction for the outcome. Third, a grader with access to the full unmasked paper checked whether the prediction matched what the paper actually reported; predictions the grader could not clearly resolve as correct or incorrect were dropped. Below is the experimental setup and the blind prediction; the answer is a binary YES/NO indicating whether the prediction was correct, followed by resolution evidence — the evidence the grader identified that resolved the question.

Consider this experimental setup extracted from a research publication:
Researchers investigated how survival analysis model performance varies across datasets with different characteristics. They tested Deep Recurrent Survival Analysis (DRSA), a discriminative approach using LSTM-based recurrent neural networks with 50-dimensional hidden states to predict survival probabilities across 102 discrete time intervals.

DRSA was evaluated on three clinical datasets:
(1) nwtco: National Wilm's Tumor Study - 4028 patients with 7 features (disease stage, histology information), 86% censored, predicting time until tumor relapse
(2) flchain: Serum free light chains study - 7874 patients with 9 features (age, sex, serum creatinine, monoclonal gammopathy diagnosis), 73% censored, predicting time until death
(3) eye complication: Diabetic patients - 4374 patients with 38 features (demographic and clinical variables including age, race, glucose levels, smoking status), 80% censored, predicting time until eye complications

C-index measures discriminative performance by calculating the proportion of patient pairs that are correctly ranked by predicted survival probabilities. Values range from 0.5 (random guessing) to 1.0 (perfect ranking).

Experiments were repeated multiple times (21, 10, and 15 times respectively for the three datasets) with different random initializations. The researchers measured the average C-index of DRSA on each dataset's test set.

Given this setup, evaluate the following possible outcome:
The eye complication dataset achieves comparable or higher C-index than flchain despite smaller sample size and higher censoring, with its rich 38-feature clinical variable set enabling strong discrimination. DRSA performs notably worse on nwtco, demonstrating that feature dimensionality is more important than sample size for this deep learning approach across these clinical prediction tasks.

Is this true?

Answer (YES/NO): NO